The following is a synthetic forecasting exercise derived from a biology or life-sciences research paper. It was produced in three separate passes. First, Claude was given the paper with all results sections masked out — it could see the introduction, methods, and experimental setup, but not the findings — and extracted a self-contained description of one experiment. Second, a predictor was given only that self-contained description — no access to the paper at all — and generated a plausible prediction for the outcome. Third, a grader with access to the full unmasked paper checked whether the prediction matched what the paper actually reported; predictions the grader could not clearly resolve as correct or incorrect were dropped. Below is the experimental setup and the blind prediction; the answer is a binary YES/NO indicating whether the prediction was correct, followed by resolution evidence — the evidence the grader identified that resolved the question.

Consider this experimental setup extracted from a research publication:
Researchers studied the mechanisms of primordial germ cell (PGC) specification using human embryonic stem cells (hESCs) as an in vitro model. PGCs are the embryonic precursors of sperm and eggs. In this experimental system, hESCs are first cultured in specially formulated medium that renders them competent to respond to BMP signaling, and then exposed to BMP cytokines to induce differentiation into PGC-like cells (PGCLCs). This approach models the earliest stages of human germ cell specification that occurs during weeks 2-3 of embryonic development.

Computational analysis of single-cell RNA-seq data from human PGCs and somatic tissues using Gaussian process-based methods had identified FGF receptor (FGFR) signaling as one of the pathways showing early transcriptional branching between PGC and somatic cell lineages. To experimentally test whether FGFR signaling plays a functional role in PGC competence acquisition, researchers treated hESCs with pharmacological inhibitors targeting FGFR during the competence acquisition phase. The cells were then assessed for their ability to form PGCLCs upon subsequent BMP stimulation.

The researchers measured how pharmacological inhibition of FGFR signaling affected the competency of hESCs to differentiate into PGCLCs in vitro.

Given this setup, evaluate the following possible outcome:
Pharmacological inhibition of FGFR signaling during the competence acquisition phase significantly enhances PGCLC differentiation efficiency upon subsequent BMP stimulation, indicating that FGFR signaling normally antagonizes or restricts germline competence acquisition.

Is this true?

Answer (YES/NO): YES